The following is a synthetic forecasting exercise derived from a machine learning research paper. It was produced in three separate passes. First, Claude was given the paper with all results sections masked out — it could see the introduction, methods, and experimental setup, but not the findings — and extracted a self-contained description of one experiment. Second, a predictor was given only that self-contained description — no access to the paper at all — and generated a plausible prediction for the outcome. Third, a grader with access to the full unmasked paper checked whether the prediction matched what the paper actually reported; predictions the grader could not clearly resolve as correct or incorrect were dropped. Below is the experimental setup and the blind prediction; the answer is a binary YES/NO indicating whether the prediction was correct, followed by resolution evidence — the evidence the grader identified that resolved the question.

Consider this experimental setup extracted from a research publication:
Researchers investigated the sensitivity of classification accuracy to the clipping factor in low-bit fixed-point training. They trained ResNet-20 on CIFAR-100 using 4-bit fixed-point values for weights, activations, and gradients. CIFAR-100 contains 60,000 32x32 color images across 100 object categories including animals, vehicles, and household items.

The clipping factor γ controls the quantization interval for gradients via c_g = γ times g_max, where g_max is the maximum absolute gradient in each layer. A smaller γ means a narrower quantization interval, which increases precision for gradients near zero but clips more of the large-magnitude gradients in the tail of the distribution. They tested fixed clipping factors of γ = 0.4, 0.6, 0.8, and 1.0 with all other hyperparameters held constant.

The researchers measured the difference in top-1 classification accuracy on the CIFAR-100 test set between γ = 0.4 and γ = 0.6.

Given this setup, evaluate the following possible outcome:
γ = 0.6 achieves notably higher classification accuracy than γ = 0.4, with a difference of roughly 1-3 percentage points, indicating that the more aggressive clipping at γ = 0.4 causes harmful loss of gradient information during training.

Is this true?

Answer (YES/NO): NO